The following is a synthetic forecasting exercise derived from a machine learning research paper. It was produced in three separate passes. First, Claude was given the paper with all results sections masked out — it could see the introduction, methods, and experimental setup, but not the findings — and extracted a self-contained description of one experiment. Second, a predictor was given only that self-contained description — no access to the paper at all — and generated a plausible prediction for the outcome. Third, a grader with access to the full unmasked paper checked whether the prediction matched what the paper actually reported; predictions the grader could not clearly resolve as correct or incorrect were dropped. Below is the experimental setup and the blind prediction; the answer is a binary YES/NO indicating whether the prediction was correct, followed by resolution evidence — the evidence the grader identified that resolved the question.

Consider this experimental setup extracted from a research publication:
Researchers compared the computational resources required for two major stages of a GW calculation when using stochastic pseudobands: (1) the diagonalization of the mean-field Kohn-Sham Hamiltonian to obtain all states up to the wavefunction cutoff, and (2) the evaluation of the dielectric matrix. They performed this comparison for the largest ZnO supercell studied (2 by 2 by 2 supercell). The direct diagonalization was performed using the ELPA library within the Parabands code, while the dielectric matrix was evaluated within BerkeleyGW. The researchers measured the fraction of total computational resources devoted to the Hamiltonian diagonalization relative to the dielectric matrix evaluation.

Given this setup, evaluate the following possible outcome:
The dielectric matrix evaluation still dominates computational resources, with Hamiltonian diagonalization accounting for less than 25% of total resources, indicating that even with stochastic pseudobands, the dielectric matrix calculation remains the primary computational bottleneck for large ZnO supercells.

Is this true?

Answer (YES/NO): NO